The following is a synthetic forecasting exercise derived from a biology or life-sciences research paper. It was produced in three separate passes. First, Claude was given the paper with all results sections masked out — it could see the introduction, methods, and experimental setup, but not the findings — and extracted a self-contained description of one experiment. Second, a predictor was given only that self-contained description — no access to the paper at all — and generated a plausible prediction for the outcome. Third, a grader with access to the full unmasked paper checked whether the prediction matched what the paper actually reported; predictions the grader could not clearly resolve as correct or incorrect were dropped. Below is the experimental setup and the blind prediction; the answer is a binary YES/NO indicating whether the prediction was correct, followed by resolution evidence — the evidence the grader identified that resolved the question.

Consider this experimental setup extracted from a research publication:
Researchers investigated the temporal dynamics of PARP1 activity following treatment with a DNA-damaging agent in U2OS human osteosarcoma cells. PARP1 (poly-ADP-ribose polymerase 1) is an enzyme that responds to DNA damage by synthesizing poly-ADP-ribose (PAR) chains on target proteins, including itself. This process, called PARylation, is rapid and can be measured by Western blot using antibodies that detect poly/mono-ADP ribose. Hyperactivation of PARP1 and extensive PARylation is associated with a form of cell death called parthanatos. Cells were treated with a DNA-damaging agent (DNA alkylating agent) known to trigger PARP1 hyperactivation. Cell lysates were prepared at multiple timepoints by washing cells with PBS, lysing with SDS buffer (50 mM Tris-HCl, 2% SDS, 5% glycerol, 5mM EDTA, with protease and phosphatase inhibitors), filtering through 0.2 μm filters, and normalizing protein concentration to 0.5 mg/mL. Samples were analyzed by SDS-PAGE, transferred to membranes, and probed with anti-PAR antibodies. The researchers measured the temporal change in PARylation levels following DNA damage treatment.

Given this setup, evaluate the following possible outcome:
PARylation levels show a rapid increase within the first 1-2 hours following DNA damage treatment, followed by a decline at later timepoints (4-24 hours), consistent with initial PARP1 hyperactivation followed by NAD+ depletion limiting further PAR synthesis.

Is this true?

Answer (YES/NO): NO